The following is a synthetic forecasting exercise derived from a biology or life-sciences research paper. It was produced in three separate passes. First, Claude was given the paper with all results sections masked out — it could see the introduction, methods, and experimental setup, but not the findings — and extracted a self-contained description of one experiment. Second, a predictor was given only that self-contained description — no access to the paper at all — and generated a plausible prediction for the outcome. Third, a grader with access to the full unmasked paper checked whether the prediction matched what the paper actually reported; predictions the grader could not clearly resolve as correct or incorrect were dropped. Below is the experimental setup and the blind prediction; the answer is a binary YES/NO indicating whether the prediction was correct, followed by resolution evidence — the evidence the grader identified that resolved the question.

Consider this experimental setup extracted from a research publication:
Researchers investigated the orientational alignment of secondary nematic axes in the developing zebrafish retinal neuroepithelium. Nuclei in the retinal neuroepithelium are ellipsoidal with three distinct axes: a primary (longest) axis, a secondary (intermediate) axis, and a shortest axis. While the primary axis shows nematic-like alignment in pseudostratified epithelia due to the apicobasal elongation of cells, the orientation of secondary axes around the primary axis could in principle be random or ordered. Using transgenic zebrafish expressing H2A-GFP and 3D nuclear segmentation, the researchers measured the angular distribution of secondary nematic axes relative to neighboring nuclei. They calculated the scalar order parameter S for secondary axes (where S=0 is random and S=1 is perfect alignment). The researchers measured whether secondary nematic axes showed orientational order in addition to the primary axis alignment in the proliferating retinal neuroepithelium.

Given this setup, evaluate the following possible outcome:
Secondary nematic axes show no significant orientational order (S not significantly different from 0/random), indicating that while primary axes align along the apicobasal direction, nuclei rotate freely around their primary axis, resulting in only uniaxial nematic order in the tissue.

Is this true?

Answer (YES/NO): NO